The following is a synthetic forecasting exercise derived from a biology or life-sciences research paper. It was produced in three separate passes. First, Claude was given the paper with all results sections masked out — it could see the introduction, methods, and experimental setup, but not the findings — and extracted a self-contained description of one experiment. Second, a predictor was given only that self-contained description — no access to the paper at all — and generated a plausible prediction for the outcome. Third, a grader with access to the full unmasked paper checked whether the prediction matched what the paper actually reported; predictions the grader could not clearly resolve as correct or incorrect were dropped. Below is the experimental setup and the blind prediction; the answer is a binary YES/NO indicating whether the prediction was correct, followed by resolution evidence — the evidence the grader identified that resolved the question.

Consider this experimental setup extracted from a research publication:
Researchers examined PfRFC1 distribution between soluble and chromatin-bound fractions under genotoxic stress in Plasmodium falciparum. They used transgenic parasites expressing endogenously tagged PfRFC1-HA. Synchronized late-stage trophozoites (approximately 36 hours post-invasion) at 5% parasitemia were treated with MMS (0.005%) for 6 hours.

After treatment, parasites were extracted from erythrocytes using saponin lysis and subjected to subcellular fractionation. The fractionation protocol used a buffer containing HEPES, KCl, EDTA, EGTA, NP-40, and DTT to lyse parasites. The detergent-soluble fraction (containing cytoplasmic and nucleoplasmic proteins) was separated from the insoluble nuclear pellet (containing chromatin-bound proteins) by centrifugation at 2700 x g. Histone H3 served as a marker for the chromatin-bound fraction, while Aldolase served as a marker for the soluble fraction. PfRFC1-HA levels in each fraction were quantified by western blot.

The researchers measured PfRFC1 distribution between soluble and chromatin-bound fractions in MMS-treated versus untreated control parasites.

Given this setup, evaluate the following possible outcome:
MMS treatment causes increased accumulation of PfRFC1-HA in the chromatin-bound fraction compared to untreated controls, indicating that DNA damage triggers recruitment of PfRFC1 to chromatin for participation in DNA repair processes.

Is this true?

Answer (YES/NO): YES